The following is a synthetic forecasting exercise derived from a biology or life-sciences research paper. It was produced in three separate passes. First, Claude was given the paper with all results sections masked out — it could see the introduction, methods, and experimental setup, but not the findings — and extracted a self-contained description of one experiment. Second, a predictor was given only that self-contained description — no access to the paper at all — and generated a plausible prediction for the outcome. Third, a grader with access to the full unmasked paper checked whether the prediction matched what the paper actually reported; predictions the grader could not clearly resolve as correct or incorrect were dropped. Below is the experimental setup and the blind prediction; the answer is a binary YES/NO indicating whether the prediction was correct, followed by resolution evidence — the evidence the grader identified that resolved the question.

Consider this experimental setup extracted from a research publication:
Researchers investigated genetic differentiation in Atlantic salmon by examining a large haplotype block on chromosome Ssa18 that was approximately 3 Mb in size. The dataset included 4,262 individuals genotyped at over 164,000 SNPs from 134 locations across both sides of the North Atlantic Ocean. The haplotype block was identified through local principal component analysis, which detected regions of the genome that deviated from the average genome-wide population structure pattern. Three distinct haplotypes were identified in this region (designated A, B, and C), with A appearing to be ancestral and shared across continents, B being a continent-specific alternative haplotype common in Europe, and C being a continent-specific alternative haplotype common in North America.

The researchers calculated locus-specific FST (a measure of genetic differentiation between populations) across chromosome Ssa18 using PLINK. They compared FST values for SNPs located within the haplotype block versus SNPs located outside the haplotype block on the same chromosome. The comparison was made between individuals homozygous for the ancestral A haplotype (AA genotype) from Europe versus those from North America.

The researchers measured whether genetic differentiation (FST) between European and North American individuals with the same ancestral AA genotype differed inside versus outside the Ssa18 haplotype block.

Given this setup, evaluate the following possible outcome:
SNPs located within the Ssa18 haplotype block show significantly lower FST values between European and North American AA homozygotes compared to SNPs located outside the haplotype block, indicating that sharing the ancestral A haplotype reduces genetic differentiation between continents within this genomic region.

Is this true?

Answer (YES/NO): YES